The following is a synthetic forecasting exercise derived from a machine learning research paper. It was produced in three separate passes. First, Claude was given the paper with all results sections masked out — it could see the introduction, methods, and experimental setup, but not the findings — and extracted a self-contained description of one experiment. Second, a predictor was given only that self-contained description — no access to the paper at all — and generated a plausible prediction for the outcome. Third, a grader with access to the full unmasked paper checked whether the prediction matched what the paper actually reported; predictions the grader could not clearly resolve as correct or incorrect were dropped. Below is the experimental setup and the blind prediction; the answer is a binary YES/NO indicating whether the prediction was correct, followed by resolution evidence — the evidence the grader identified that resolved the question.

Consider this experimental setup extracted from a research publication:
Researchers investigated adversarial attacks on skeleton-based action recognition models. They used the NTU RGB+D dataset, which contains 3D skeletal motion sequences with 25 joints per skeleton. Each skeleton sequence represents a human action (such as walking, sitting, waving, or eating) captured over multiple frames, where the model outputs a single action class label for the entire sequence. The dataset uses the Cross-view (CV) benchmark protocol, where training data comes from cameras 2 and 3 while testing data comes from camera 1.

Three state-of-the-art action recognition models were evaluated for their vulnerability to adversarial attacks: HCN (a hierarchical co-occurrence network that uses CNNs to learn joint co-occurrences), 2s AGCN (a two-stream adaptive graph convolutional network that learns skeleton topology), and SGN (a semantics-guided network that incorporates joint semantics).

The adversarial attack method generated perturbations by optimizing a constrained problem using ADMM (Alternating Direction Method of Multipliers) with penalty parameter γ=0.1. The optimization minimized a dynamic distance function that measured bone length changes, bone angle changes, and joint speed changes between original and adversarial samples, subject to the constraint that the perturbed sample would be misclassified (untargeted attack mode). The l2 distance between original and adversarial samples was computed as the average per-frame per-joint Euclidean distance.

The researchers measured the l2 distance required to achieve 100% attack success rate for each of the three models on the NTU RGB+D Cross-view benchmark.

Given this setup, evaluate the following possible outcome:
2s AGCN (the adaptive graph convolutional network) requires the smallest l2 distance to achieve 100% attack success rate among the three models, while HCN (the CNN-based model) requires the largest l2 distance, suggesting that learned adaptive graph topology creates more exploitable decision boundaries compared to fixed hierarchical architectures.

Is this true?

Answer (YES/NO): YES